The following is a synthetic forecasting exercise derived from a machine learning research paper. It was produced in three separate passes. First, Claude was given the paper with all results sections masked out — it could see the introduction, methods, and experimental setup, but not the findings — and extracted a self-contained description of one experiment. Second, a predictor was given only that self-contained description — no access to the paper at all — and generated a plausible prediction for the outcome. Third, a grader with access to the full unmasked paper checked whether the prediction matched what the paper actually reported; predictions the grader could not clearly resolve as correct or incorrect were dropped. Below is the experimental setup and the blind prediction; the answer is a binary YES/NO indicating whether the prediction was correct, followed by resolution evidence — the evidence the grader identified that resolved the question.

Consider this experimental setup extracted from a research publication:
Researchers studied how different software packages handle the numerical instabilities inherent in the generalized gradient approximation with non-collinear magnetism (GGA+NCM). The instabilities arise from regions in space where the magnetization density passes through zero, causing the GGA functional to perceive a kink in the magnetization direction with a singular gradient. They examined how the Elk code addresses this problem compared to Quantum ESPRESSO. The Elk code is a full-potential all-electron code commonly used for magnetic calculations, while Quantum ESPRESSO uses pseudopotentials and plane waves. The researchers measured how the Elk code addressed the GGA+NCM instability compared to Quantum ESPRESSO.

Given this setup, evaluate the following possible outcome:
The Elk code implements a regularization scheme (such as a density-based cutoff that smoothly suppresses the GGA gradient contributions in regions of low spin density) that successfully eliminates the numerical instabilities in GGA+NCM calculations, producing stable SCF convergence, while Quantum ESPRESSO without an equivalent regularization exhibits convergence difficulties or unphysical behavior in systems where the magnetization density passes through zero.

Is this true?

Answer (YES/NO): YES